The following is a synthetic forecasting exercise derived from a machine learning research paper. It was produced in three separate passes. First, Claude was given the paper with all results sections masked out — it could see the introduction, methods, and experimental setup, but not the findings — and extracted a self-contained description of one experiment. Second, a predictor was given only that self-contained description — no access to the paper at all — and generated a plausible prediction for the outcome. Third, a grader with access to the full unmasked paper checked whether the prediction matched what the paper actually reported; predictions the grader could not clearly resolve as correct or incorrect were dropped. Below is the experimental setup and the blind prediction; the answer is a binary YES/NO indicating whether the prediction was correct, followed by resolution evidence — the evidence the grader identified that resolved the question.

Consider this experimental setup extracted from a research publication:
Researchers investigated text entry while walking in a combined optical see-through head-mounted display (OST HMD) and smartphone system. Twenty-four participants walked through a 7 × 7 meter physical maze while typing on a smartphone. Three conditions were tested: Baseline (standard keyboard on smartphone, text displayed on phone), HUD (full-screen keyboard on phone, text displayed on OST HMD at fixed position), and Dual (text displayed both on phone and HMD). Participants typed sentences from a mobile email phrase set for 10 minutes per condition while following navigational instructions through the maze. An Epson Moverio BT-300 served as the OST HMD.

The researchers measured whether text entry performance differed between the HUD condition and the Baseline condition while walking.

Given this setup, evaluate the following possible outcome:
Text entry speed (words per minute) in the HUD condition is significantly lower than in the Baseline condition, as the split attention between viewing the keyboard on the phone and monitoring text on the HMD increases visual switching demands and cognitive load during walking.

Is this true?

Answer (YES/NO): YES